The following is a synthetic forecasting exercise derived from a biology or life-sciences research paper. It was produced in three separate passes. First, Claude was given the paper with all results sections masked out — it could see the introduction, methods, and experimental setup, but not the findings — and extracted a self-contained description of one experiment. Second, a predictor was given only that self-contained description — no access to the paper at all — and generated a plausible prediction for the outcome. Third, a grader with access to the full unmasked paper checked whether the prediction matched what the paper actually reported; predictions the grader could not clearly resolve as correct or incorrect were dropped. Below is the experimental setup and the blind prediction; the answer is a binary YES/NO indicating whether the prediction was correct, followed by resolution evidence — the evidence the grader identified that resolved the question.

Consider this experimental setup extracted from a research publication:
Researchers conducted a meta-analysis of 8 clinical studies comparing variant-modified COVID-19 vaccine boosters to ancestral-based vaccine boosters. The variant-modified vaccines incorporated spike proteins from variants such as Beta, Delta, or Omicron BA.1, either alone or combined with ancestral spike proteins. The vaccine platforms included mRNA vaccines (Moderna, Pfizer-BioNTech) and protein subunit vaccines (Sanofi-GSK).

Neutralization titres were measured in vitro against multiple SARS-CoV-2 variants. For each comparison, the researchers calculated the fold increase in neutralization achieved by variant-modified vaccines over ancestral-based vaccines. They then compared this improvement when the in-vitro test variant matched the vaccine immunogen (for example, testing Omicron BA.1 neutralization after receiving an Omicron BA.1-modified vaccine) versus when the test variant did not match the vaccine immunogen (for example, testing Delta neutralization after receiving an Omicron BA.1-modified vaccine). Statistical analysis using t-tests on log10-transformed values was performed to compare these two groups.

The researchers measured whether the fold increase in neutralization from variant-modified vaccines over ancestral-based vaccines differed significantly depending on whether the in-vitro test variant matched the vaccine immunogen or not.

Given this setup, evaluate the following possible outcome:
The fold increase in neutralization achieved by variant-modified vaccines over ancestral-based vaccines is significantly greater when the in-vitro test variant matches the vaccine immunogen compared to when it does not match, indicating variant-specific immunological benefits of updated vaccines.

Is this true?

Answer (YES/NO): YES